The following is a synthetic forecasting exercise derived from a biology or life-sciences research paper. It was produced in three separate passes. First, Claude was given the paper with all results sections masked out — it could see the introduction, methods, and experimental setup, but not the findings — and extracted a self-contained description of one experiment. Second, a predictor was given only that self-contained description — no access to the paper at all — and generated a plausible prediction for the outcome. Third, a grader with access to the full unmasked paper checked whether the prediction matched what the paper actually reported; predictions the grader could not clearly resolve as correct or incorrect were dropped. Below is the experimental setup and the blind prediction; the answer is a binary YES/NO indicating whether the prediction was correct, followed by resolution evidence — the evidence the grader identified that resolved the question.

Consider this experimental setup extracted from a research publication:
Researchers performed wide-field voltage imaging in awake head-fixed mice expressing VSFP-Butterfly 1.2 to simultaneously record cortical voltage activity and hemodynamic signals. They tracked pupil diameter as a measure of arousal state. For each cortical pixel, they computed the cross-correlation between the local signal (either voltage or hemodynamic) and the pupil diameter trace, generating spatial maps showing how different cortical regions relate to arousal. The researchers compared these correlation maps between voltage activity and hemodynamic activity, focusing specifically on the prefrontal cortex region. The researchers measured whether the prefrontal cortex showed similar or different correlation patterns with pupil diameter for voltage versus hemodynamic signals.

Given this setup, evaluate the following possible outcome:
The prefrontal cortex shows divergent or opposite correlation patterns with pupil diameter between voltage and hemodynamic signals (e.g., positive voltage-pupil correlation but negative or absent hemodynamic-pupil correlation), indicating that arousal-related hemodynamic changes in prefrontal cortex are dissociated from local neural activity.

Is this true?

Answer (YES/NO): YES